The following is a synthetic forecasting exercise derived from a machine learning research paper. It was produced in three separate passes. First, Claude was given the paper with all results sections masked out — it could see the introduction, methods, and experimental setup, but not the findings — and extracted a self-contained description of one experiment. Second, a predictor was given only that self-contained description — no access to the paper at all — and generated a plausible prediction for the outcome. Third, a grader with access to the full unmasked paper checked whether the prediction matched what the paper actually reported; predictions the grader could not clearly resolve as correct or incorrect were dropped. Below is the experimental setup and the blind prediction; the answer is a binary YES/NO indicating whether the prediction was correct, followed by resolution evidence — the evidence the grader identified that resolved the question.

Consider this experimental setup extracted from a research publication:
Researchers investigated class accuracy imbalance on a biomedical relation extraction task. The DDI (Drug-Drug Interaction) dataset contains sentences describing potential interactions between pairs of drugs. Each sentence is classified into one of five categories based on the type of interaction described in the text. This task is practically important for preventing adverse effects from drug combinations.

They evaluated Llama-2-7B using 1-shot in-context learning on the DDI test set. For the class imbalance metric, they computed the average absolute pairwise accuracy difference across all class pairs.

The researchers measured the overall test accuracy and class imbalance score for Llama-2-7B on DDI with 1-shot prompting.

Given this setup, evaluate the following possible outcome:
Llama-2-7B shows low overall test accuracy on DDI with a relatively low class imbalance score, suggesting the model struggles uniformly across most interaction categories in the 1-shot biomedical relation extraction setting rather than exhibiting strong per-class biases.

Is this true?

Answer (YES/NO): NO